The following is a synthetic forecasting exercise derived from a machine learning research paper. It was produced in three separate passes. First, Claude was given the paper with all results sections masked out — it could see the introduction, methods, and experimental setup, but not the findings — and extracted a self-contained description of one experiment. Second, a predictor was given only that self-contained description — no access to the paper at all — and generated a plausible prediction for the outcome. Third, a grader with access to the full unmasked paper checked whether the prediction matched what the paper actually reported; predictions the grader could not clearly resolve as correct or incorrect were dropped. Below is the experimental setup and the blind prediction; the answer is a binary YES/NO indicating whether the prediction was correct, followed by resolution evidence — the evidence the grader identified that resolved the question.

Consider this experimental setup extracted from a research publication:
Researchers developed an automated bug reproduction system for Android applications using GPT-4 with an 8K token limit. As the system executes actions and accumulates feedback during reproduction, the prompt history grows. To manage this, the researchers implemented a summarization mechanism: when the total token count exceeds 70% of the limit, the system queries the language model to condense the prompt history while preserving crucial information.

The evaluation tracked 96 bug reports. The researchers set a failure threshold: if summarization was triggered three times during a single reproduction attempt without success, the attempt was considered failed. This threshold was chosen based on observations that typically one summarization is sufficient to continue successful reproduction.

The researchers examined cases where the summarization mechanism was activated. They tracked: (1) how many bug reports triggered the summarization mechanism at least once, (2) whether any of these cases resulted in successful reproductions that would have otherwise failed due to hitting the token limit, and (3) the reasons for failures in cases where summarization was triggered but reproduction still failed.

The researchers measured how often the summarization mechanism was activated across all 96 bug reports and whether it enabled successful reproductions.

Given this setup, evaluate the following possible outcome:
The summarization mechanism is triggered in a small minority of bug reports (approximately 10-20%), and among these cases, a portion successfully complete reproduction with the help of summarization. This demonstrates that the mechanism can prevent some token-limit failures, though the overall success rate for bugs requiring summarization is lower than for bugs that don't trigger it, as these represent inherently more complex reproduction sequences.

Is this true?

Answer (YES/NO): YES